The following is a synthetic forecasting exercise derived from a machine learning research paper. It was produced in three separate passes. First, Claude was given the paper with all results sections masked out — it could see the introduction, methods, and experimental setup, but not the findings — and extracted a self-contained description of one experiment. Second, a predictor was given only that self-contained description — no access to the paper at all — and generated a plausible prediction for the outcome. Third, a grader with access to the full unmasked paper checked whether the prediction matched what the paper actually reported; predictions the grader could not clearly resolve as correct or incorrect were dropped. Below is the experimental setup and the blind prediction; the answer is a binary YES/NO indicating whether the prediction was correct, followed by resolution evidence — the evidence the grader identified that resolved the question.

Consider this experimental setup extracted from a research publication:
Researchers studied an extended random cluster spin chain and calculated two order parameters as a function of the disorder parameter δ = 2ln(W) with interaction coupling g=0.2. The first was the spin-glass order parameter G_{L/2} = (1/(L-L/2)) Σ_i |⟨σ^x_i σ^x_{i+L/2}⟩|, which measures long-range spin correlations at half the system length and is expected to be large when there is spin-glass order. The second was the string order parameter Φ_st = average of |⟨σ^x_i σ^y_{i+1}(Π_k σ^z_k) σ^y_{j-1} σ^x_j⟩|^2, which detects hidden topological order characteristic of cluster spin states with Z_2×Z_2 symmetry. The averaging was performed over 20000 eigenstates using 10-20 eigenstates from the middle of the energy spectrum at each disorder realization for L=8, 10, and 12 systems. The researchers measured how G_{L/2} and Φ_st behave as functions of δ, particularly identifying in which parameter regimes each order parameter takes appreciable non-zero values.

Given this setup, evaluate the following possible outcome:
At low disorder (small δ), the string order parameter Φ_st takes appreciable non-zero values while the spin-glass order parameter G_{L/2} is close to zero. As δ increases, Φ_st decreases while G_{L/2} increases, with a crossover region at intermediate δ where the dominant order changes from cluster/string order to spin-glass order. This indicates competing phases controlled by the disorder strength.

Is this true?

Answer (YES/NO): NO